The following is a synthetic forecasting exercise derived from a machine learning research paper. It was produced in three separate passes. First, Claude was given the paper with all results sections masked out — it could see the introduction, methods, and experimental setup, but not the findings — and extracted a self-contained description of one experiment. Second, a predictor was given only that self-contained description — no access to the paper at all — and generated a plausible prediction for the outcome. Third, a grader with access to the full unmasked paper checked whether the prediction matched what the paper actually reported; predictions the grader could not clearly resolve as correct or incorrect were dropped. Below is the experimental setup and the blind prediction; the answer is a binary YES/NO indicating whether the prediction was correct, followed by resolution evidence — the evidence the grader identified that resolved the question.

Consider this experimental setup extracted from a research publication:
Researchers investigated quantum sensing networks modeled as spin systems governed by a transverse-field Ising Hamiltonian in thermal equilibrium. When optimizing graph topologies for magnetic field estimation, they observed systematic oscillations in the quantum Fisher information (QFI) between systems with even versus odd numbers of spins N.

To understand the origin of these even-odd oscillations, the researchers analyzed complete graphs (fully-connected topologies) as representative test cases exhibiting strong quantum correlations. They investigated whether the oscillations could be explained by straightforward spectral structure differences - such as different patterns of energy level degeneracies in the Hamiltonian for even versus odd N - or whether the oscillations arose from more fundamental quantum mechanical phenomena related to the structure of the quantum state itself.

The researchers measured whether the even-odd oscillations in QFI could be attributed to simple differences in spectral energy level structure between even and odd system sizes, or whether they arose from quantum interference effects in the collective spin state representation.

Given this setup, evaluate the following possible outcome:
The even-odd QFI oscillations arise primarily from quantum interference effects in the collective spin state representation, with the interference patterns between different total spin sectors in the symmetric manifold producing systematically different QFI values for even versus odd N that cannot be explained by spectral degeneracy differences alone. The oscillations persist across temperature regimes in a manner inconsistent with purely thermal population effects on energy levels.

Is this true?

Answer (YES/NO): NO